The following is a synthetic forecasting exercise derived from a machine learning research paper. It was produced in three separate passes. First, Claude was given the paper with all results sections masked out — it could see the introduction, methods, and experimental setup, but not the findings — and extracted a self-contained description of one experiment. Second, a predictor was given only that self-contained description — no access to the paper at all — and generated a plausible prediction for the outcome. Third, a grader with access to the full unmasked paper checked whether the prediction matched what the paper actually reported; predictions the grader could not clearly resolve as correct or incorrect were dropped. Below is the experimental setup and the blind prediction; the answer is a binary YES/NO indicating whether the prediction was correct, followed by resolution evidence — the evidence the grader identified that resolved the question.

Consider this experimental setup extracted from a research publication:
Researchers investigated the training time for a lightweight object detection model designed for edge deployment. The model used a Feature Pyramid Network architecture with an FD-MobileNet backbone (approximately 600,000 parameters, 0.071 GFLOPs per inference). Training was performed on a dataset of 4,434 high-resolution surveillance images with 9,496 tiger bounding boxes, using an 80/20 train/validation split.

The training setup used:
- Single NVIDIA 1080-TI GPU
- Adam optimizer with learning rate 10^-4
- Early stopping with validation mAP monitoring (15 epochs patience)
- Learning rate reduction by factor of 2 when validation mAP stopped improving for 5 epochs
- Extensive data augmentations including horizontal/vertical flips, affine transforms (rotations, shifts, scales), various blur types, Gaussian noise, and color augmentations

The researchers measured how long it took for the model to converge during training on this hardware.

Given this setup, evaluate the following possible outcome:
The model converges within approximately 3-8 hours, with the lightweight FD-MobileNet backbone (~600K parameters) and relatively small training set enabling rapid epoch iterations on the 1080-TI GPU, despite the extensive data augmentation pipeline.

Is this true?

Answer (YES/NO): YES